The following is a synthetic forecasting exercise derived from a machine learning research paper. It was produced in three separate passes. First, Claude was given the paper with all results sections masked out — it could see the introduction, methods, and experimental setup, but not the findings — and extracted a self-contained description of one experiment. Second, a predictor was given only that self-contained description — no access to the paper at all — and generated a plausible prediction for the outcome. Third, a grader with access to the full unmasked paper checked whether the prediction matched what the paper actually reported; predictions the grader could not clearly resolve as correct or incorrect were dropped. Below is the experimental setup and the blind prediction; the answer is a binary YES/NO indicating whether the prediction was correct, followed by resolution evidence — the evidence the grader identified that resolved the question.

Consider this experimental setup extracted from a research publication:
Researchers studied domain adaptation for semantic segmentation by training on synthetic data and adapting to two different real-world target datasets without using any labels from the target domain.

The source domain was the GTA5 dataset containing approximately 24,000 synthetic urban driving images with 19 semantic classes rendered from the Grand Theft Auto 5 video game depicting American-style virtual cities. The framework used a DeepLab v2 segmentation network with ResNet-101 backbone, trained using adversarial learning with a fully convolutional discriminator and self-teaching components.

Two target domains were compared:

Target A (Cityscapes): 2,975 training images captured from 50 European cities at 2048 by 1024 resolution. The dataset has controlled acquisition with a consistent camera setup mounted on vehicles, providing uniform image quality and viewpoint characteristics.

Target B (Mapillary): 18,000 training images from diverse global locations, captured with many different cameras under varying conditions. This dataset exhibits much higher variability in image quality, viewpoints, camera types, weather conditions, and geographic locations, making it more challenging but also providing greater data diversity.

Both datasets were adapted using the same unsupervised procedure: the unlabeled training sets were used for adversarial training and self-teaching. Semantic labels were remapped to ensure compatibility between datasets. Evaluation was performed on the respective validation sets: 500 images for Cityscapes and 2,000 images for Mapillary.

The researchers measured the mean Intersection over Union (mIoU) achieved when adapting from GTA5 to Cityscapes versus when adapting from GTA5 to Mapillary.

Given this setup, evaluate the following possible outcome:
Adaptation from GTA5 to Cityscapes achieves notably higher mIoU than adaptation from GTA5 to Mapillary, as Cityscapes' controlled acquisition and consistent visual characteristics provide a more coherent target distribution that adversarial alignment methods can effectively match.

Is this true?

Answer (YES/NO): NO